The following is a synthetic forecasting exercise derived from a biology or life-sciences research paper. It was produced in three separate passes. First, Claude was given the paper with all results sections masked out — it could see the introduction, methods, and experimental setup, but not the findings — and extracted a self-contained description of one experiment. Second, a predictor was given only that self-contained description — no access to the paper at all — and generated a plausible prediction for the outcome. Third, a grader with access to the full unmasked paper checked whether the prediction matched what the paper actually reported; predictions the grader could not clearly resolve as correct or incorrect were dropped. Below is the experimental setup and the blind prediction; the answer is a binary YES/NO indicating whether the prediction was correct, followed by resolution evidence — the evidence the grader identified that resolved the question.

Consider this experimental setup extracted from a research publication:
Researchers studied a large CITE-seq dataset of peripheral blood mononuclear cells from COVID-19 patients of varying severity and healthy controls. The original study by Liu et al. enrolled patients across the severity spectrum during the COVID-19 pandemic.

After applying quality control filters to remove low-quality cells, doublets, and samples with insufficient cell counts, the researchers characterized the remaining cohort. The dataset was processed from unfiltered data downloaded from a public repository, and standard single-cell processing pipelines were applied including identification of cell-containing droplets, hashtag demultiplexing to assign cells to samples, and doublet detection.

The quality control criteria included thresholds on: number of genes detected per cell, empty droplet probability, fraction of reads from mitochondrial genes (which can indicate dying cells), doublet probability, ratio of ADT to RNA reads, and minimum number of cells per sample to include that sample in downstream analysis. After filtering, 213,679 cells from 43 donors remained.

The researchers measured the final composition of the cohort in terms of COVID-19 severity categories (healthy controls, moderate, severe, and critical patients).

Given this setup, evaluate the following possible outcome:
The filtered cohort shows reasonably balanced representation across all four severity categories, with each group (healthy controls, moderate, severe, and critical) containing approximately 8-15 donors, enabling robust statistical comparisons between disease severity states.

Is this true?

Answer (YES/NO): NO